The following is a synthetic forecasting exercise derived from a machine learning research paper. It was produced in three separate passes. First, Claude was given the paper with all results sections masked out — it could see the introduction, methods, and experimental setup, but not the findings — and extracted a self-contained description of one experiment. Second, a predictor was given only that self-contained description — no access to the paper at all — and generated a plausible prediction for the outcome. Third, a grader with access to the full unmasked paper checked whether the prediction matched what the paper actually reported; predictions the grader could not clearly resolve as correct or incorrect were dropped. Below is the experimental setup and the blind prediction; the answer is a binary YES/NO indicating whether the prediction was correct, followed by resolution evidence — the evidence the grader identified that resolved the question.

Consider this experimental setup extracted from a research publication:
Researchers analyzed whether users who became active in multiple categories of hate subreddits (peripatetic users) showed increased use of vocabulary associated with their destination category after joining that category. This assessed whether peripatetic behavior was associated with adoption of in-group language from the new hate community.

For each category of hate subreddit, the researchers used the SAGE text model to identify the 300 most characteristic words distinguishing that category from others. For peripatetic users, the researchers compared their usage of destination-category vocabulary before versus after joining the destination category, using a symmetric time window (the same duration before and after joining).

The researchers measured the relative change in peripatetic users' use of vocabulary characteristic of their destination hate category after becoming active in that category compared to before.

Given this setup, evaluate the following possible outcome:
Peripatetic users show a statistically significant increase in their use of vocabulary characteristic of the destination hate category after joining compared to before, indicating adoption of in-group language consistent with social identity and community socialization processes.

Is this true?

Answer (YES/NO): YES